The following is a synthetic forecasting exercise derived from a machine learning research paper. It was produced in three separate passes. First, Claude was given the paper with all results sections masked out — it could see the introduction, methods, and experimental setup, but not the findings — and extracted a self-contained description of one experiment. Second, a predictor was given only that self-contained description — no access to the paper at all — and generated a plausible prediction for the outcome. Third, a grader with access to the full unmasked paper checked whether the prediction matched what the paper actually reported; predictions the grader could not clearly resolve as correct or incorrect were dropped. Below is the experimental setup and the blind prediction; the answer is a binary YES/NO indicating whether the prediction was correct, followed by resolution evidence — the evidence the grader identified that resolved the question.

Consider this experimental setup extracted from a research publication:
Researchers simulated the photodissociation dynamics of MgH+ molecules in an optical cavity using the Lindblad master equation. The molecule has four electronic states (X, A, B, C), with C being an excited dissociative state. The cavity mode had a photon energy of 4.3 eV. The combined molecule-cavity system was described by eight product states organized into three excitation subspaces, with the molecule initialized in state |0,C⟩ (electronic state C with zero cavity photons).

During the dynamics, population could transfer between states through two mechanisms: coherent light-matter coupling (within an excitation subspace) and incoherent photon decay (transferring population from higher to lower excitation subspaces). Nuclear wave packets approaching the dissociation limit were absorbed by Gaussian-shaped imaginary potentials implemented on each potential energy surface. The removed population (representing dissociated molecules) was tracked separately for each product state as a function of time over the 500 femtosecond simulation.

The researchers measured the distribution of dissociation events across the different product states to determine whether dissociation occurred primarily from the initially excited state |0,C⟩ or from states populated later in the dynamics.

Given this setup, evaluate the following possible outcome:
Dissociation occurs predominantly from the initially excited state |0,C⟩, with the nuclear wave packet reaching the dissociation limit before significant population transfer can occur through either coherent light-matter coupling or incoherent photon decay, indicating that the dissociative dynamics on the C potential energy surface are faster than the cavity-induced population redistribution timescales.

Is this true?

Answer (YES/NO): NO